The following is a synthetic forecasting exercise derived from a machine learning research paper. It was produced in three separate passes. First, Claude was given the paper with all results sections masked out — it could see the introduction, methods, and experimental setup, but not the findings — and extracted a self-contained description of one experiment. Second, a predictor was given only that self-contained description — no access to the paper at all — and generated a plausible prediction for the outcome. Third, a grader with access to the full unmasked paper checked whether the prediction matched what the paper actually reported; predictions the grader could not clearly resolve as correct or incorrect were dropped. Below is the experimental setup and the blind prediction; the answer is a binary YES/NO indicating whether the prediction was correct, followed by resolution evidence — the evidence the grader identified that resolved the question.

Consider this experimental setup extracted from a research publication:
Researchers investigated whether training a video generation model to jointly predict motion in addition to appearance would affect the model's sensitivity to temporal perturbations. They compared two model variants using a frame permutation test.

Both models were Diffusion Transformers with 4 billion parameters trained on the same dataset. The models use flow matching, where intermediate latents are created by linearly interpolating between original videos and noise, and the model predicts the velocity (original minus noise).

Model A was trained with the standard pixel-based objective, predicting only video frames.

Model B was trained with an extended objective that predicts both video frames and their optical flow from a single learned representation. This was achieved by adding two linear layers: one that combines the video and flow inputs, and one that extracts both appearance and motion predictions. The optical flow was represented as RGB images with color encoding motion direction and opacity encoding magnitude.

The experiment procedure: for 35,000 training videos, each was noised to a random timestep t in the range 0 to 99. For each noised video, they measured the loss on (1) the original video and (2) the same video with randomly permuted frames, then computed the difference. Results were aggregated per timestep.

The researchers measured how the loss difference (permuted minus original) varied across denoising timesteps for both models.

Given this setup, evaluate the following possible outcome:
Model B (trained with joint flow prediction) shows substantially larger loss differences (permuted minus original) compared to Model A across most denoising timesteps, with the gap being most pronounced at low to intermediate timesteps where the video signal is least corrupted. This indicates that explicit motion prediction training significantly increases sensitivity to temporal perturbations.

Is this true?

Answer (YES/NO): NO